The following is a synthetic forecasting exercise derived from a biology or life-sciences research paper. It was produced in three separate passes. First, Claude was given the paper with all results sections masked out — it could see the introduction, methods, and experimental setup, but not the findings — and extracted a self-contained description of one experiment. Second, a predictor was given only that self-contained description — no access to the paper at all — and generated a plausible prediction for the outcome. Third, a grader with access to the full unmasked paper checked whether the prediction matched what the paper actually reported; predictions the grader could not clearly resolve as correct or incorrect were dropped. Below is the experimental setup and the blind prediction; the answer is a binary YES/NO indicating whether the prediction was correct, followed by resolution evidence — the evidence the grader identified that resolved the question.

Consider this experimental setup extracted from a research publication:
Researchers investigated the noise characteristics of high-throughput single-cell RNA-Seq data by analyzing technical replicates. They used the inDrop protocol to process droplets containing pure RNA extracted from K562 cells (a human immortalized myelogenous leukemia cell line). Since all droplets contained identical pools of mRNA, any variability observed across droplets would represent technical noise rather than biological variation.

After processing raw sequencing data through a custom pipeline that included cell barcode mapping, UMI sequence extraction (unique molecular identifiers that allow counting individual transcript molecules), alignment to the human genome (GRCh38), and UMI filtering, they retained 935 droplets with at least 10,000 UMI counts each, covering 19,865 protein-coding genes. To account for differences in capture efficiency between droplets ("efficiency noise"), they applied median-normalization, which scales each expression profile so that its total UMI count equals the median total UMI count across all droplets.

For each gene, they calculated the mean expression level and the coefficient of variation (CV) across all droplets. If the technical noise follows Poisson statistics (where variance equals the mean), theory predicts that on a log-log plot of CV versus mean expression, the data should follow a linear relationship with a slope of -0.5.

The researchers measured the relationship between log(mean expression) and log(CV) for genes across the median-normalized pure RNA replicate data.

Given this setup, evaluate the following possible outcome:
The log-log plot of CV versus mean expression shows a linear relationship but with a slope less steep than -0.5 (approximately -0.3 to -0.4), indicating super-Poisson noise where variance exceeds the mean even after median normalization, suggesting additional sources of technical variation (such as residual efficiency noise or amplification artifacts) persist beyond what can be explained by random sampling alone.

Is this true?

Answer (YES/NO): NO